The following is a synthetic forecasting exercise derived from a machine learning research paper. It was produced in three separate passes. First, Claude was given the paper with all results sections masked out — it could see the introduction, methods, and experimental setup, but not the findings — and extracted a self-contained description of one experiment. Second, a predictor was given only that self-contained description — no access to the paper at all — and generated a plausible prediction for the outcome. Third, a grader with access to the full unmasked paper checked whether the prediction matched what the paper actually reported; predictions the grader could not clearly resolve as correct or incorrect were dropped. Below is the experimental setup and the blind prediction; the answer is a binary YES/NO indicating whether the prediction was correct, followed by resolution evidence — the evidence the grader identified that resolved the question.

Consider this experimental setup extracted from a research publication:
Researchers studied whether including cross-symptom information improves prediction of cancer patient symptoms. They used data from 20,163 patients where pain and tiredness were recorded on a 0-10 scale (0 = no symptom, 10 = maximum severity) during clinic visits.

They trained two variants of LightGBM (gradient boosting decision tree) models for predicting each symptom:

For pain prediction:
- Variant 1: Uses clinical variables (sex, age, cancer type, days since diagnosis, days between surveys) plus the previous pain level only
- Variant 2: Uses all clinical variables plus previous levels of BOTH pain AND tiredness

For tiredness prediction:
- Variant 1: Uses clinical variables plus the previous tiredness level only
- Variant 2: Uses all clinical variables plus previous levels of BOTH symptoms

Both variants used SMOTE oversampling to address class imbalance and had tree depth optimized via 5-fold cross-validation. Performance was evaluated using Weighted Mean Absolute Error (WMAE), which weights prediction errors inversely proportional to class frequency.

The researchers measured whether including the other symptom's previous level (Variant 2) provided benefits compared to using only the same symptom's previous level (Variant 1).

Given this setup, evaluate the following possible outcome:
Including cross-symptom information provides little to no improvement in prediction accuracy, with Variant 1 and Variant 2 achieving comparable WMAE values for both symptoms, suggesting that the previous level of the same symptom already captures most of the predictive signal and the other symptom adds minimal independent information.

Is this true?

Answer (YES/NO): NO